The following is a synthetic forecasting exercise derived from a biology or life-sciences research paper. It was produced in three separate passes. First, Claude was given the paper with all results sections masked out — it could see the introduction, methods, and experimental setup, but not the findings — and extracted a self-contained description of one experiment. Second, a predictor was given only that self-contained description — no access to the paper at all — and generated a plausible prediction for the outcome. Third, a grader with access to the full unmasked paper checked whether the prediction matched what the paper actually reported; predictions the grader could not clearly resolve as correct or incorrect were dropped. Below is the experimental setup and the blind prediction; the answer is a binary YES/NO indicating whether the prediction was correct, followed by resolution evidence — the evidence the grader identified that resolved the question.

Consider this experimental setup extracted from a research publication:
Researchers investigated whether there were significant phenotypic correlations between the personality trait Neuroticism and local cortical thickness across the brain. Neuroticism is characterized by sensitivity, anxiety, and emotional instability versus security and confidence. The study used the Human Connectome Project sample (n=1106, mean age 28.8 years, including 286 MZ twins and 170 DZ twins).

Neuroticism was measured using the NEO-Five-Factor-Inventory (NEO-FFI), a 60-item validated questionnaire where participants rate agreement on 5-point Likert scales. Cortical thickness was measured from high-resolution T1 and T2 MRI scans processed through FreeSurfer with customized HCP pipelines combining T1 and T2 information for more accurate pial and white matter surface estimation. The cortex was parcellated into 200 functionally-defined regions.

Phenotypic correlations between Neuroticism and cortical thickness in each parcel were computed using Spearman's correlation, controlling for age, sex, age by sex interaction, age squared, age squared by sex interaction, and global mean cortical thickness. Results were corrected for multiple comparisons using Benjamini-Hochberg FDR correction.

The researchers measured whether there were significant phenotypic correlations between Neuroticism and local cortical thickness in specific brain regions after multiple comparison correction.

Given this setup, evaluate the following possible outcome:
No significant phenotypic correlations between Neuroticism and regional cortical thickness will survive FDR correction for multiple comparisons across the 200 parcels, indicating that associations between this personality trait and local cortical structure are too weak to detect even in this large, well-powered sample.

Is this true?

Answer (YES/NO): NO